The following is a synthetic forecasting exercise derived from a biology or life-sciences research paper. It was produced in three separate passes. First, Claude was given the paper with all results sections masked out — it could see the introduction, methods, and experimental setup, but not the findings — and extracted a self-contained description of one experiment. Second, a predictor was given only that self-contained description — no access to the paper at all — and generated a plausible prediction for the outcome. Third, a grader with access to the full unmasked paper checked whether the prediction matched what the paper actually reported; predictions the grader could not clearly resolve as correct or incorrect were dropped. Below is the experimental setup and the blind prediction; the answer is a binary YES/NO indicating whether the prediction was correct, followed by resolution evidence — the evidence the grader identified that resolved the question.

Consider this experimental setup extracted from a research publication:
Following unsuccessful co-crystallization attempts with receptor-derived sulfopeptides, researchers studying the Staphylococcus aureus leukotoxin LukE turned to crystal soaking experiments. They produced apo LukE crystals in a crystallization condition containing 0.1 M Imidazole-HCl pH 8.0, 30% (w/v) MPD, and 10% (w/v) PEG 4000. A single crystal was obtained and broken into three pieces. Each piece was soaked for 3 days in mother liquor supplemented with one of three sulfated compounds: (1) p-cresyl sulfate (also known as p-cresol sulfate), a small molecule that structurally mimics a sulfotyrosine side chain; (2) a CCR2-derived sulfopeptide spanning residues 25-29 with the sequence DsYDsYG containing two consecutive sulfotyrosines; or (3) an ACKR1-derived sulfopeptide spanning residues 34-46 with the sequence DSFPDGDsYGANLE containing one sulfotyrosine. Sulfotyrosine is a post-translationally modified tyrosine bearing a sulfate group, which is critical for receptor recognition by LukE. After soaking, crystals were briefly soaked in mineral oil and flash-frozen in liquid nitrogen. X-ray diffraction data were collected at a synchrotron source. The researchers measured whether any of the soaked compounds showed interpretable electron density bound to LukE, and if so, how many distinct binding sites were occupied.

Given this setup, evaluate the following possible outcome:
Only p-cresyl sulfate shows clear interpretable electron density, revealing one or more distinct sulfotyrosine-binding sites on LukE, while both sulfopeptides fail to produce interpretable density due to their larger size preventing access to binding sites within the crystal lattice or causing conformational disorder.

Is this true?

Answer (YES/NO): NO